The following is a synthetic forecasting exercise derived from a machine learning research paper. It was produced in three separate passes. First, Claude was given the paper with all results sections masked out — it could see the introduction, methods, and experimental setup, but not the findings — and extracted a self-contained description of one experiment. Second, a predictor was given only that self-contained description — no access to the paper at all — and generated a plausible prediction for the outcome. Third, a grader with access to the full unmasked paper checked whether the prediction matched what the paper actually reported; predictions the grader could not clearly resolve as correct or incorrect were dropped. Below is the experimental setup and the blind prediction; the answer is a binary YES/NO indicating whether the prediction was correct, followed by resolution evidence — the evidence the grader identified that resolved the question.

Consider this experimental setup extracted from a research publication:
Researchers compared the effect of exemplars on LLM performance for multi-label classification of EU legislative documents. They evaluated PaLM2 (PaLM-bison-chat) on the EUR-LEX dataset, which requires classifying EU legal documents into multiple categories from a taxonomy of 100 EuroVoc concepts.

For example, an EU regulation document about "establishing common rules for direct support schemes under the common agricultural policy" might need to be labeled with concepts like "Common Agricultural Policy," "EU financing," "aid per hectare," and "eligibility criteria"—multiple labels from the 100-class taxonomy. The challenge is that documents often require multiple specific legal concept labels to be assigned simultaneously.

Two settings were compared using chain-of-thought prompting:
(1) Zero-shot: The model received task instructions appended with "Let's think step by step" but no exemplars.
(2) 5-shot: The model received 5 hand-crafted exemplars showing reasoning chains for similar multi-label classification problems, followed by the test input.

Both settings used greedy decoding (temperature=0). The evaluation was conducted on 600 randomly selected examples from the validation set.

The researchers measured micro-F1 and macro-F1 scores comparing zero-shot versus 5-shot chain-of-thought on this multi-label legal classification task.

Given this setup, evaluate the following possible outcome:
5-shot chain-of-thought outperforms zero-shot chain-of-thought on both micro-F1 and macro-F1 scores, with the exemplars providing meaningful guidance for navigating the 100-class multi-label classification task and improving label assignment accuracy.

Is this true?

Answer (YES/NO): NO